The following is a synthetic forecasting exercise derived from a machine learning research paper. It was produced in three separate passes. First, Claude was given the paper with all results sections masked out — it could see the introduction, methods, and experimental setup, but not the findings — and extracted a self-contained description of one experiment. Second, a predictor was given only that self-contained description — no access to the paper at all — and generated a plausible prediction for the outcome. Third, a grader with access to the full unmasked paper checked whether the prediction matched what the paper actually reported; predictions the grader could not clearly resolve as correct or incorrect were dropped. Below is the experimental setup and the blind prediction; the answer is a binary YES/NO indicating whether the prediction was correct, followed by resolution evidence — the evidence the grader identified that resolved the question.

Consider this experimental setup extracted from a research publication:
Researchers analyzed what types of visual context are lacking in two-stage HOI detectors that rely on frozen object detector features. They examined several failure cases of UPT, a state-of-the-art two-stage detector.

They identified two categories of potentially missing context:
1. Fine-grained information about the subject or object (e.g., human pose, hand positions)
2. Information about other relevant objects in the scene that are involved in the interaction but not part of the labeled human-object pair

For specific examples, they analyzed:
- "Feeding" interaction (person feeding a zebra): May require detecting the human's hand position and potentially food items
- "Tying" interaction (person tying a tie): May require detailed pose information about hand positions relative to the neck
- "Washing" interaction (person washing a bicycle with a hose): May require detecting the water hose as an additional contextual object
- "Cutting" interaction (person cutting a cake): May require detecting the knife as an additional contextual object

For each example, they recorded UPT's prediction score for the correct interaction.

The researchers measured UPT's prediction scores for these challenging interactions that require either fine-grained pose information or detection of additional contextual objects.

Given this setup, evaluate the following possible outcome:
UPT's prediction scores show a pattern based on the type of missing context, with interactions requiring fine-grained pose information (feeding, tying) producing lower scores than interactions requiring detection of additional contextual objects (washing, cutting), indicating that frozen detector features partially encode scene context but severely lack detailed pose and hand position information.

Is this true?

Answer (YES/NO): NO